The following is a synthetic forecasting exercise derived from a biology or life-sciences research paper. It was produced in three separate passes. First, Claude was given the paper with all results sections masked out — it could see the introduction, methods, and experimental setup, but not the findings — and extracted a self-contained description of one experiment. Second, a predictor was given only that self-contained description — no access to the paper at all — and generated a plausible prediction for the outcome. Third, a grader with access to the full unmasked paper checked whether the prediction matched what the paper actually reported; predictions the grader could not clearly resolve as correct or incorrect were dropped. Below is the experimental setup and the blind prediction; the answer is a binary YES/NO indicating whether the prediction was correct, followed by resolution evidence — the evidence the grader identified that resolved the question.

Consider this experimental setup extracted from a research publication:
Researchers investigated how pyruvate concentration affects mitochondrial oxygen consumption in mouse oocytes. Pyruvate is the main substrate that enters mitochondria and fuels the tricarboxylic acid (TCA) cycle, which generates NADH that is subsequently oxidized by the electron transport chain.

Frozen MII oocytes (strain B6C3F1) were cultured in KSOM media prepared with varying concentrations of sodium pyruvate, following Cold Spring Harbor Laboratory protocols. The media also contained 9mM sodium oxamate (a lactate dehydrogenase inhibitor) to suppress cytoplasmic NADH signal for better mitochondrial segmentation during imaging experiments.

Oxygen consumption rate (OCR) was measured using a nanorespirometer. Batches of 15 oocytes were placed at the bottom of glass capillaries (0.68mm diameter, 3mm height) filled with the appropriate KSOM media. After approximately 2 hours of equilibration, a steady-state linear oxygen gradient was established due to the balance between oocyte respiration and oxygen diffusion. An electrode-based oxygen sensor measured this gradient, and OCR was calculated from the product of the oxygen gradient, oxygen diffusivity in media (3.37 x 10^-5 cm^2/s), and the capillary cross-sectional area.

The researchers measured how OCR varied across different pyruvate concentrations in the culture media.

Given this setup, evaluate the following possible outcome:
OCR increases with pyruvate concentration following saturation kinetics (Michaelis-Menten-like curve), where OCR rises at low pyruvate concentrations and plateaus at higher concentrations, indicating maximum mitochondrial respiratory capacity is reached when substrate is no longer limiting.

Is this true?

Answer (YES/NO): NO